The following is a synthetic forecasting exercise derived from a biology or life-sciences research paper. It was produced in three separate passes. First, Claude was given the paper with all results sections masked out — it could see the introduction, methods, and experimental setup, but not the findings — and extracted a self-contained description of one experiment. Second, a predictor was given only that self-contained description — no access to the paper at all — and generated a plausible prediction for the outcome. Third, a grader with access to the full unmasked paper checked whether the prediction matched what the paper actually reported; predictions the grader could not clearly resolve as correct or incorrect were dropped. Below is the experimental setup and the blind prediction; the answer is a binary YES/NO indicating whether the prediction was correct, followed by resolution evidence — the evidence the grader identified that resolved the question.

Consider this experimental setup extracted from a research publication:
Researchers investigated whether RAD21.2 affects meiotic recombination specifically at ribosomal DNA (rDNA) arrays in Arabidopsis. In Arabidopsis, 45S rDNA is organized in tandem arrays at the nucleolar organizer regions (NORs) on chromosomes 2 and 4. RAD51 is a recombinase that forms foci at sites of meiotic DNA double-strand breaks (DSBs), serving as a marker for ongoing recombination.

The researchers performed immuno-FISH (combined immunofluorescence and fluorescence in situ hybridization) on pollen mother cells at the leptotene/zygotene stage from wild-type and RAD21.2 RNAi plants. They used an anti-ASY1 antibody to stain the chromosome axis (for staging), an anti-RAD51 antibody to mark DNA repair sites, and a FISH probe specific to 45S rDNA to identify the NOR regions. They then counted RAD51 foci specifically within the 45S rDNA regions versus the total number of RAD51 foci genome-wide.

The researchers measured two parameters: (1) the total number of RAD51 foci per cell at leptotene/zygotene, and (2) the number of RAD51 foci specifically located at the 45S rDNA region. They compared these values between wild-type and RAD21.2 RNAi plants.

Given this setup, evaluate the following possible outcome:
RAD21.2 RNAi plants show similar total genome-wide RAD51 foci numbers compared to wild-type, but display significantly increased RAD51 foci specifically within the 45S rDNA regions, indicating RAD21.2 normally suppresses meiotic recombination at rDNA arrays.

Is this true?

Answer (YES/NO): YES